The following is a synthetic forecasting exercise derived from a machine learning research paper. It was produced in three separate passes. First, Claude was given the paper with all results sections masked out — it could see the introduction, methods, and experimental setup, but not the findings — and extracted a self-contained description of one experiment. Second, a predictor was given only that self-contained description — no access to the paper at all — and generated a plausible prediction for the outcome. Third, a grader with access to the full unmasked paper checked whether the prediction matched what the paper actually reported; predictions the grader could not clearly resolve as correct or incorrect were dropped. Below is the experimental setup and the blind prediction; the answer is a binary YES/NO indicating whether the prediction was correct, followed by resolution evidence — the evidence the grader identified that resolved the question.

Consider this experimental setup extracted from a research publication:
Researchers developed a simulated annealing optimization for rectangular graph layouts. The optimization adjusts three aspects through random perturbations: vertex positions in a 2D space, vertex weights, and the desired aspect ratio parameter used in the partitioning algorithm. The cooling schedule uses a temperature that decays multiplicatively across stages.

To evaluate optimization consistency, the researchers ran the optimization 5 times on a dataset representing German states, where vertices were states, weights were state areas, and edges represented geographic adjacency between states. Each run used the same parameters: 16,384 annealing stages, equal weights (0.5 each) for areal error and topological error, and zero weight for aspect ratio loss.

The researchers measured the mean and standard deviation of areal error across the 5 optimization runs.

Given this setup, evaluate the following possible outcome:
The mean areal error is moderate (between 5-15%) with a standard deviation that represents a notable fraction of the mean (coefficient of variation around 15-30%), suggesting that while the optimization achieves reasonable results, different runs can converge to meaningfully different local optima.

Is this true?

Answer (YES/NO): NO